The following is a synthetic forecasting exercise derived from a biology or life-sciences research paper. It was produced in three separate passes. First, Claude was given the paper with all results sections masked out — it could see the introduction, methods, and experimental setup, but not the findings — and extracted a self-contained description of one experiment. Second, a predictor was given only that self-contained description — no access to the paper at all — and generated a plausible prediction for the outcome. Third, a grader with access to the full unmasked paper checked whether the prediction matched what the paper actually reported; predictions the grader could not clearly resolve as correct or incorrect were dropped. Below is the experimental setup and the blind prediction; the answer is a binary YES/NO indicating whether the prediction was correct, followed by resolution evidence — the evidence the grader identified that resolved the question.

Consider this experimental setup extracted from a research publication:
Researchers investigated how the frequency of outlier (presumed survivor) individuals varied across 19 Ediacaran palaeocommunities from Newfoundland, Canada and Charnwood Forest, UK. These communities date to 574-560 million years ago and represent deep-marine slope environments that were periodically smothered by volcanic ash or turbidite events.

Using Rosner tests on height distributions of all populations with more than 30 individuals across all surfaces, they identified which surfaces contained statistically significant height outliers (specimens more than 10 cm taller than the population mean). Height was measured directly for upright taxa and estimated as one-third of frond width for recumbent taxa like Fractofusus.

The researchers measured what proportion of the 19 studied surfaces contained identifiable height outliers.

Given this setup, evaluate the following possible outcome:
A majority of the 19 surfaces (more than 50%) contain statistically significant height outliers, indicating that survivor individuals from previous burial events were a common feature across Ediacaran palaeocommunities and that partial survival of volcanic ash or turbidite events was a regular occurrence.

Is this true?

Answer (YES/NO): NO